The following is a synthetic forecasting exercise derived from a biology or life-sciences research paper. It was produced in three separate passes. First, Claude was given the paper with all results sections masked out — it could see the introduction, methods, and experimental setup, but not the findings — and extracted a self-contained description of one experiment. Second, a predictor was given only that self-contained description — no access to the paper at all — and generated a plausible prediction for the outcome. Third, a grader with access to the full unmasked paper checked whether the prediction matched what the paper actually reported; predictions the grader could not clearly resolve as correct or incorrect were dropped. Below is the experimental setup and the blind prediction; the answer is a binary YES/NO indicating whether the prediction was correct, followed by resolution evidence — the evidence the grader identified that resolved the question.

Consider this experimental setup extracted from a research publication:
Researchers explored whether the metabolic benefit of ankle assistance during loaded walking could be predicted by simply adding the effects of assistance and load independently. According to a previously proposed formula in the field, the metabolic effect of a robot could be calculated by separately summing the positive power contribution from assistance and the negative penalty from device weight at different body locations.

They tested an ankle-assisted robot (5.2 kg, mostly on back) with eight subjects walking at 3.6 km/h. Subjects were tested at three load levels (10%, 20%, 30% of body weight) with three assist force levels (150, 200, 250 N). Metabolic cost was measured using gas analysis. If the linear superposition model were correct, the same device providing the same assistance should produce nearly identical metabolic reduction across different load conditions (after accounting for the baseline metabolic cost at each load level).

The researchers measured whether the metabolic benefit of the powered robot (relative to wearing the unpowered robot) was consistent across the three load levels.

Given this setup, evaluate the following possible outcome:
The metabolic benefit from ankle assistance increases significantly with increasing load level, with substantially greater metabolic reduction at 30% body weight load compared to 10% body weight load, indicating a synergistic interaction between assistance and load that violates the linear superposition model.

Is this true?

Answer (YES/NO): NO